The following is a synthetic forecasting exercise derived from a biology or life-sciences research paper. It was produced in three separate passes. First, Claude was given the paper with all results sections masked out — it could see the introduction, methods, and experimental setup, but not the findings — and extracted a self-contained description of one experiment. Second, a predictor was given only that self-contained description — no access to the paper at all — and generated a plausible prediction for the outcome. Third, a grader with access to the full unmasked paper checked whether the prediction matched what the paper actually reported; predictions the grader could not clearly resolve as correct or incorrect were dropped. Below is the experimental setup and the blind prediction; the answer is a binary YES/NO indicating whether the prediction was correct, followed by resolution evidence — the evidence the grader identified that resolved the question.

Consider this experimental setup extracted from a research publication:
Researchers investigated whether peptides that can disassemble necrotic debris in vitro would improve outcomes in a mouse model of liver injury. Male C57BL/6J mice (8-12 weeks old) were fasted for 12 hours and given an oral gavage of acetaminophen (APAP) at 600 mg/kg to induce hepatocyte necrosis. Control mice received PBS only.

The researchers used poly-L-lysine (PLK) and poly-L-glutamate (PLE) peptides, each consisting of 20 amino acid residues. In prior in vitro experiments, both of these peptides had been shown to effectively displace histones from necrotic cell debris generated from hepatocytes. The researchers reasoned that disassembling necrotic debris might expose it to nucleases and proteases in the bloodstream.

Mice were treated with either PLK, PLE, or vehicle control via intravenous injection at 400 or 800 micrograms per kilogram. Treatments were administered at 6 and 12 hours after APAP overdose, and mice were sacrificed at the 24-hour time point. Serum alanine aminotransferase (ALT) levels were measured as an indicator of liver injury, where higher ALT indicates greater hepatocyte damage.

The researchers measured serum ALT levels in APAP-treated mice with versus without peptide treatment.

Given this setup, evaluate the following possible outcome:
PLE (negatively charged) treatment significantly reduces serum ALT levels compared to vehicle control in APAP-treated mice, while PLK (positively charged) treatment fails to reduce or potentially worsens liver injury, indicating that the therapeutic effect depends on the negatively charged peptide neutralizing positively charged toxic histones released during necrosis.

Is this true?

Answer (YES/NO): NO